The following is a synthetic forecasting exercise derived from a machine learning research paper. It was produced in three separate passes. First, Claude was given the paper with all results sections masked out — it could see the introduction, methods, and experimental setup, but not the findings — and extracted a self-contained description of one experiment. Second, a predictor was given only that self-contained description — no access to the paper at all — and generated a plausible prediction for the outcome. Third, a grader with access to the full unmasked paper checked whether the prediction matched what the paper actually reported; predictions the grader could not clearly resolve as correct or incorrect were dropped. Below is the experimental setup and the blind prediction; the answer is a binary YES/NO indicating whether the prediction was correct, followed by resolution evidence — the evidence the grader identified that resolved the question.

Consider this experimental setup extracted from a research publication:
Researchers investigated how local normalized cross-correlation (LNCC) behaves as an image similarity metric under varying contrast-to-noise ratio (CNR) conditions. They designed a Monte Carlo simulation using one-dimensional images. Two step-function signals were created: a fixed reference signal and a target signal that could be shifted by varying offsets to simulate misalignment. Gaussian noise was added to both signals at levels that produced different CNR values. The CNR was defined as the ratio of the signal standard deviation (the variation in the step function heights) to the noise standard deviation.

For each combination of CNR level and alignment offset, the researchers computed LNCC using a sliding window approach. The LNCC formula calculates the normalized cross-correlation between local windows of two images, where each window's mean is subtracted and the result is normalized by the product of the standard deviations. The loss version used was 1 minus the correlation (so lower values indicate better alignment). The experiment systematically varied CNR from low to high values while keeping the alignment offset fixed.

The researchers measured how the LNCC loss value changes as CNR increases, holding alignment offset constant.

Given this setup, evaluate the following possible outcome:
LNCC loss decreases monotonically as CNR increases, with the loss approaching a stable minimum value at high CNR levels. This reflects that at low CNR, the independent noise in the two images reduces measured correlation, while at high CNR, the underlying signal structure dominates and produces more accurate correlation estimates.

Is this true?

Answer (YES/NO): YES